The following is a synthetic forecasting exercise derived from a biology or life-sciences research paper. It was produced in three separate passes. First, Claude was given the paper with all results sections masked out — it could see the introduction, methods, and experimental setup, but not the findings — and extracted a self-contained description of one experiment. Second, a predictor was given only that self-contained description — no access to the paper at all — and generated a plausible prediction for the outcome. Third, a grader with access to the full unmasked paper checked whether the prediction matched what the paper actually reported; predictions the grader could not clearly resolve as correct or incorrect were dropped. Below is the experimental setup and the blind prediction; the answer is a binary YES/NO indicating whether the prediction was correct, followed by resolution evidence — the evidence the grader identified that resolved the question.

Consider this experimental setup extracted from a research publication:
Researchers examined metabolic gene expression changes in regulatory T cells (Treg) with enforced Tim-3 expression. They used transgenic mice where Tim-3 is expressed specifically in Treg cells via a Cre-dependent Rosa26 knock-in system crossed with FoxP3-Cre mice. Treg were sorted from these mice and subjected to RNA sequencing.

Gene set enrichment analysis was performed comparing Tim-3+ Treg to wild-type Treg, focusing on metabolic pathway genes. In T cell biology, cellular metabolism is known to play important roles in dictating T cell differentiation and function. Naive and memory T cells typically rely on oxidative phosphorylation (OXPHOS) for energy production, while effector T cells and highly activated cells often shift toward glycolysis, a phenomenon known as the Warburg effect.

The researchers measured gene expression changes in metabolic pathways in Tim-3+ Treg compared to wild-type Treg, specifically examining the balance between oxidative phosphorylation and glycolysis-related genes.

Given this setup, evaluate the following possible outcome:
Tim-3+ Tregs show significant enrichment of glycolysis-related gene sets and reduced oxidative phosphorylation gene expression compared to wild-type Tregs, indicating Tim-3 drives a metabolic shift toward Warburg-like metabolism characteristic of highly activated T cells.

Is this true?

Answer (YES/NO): YES